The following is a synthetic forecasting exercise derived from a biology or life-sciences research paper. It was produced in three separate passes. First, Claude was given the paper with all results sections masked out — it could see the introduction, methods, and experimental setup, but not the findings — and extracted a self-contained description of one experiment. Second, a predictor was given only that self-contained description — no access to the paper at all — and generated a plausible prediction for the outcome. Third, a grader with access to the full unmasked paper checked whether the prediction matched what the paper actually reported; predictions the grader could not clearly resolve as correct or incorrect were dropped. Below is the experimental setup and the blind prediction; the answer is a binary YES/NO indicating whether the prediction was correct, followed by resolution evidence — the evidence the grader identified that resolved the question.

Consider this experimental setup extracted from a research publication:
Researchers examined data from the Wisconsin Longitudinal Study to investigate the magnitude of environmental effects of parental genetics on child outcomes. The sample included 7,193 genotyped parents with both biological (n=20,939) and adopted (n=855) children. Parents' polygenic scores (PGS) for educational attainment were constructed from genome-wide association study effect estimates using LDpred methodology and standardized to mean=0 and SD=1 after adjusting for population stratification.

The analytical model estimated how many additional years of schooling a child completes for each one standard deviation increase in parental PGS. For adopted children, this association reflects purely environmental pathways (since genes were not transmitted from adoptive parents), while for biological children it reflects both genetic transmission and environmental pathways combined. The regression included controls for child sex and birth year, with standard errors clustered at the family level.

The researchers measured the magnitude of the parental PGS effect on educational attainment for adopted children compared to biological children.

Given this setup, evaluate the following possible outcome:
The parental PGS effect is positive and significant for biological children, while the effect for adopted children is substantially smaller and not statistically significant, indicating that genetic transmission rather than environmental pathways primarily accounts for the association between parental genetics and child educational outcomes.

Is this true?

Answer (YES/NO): NO